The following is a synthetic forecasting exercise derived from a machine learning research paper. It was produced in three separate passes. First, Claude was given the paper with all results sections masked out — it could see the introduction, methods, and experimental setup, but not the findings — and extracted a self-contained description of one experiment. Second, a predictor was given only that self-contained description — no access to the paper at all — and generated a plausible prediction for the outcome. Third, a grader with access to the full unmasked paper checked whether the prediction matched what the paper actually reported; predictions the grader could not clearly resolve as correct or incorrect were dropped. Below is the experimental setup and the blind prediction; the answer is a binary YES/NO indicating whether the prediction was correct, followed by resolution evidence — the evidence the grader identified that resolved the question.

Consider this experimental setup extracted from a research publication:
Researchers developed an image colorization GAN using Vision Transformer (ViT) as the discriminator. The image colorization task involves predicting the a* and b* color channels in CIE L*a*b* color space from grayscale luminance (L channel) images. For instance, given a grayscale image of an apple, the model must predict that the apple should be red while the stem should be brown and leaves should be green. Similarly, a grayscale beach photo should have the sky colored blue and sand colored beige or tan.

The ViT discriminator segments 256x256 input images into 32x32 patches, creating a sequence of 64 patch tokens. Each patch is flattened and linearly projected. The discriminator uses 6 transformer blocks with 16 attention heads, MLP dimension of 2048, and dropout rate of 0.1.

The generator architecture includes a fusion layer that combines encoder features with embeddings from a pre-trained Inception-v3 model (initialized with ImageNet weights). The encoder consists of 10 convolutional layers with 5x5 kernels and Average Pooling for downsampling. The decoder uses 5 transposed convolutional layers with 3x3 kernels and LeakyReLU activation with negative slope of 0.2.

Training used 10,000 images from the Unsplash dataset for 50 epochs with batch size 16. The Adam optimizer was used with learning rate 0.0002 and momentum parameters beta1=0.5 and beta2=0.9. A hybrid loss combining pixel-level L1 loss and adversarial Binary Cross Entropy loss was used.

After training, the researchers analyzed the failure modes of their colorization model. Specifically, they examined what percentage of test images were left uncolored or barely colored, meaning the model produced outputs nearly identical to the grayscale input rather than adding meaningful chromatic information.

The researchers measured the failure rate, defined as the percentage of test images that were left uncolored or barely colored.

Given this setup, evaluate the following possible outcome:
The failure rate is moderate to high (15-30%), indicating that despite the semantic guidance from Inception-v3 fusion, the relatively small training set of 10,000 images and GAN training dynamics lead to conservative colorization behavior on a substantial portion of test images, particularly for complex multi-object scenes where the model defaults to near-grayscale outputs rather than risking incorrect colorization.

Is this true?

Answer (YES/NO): YES